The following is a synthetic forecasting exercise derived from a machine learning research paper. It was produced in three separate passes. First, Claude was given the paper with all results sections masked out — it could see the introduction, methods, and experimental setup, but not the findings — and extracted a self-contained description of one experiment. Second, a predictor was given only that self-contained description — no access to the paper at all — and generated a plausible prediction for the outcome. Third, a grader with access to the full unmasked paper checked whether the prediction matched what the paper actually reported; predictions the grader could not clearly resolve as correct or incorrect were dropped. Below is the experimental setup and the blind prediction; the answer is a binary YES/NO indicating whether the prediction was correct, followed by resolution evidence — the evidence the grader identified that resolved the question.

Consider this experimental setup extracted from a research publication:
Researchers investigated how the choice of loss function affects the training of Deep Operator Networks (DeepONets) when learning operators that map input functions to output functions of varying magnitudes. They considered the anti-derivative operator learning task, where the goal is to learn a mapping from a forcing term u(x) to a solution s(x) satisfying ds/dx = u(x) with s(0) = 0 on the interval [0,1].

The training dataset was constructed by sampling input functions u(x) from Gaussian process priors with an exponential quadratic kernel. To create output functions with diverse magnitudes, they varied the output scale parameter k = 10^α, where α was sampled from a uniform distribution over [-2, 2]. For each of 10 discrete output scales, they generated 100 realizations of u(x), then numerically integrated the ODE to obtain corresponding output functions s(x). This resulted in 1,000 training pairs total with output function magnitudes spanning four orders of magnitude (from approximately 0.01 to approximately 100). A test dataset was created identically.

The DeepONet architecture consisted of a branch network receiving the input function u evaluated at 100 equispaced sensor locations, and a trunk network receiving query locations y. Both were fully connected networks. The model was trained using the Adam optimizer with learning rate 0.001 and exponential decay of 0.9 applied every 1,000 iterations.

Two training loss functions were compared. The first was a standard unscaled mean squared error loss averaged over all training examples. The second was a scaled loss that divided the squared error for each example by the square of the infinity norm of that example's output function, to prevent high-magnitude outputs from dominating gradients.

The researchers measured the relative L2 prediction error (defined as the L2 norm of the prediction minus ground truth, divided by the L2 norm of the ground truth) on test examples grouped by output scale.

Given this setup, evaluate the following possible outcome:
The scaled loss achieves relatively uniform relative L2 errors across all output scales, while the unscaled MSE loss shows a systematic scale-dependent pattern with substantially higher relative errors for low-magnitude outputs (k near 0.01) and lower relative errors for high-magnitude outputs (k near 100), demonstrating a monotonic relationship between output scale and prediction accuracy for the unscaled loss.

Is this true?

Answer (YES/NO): NO